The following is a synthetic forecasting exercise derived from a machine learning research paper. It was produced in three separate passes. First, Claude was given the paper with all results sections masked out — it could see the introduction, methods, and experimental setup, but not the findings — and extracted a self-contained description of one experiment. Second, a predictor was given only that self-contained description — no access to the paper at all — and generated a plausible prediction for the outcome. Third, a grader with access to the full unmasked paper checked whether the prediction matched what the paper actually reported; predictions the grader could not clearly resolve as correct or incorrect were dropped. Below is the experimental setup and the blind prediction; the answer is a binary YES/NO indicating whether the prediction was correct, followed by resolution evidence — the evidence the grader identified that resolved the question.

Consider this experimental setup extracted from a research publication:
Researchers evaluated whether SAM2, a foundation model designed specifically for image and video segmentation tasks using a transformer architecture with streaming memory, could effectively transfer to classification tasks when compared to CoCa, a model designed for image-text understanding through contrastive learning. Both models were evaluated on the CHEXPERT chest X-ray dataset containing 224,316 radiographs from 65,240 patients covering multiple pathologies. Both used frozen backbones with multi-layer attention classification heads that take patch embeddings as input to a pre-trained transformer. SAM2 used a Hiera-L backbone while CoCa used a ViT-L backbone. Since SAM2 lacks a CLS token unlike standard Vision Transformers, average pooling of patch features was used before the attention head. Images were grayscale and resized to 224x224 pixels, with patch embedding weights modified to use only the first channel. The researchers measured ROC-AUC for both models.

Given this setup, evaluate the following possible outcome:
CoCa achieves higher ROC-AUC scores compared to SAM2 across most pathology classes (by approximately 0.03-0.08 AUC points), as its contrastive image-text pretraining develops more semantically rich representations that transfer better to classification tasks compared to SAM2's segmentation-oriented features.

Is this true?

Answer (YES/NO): NO